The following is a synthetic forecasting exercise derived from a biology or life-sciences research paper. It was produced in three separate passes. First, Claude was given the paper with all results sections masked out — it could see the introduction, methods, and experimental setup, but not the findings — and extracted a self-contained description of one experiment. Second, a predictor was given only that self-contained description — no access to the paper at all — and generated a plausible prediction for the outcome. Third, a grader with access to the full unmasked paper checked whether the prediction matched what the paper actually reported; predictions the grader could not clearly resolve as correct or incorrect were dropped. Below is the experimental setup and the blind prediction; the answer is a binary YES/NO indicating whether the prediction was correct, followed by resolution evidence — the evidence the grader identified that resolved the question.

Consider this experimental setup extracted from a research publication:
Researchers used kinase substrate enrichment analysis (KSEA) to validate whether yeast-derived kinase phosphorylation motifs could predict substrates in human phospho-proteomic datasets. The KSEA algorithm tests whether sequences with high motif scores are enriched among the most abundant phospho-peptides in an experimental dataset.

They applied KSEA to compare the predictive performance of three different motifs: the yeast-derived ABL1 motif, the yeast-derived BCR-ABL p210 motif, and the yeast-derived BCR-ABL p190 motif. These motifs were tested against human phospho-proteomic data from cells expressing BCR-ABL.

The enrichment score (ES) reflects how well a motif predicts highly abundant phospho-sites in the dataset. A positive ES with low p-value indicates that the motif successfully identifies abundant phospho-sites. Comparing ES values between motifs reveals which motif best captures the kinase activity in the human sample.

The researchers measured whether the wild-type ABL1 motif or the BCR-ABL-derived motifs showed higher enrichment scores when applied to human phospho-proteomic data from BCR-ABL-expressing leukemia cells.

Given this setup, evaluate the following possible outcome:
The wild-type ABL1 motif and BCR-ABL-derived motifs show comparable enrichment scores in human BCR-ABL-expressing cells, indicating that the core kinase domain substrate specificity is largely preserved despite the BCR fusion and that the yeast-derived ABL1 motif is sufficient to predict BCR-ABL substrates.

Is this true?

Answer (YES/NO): NO